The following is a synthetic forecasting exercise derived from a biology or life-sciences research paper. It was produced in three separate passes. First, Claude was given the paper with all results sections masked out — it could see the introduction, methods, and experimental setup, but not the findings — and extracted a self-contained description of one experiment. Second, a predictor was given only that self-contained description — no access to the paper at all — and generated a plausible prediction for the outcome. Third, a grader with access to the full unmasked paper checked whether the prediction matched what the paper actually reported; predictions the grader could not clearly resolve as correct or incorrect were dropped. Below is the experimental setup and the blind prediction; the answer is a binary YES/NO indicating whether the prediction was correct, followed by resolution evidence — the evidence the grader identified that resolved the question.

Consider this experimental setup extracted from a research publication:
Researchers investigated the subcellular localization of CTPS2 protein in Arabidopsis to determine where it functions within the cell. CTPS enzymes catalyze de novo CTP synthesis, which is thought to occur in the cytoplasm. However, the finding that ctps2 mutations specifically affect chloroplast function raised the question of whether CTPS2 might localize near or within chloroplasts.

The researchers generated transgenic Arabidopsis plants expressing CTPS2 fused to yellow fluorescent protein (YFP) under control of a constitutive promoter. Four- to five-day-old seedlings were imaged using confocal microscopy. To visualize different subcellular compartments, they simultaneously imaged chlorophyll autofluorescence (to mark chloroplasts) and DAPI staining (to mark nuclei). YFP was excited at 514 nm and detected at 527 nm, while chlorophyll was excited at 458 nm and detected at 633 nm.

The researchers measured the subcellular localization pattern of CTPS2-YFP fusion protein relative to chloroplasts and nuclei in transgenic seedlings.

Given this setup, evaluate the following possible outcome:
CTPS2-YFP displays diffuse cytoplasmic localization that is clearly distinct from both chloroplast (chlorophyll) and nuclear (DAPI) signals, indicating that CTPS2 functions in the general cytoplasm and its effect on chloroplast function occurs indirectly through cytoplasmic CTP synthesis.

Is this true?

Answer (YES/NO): NO